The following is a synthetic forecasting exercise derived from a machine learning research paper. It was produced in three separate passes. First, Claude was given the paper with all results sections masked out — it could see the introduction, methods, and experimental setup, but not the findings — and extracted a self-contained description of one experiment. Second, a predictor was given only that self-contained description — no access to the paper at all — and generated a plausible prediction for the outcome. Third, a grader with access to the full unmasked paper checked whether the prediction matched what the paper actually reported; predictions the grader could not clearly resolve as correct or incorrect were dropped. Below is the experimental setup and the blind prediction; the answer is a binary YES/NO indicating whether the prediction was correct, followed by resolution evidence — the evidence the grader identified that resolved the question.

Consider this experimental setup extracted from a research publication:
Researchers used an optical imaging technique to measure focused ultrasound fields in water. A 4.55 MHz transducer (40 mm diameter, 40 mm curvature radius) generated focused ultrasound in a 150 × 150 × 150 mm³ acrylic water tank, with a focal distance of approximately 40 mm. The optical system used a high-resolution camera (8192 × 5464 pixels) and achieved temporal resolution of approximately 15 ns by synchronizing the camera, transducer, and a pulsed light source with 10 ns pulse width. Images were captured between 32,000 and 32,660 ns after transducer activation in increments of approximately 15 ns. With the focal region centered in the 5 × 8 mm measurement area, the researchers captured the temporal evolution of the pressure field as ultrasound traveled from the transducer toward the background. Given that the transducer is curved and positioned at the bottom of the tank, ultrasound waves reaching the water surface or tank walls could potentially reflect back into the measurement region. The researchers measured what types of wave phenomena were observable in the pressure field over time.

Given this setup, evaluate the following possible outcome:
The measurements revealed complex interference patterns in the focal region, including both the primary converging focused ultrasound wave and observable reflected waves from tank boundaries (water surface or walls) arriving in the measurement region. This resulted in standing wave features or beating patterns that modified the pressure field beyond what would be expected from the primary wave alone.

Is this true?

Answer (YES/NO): NO